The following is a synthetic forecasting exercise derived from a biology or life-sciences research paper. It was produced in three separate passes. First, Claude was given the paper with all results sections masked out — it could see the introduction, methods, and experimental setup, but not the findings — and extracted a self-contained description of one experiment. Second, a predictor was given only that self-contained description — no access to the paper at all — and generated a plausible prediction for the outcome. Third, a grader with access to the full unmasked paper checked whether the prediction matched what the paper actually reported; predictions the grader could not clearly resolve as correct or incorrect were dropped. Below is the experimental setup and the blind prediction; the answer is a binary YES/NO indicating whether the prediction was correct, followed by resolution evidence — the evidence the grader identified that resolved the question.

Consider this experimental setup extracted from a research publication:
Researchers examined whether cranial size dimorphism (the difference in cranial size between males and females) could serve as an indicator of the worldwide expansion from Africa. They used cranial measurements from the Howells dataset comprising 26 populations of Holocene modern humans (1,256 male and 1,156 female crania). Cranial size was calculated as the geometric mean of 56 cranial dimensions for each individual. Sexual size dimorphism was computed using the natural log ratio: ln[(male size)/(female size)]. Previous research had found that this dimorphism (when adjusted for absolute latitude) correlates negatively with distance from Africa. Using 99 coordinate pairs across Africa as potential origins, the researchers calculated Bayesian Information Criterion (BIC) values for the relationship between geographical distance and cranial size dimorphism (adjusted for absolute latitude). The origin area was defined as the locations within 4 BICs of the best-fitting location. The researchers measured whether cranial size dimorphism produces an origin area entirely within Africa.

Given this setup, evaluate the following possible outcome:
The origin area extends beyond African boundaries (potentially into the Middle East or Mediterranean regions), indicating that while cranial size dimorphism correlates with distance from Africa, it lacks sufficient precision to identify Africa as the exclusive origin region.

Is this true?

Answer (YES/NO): NO